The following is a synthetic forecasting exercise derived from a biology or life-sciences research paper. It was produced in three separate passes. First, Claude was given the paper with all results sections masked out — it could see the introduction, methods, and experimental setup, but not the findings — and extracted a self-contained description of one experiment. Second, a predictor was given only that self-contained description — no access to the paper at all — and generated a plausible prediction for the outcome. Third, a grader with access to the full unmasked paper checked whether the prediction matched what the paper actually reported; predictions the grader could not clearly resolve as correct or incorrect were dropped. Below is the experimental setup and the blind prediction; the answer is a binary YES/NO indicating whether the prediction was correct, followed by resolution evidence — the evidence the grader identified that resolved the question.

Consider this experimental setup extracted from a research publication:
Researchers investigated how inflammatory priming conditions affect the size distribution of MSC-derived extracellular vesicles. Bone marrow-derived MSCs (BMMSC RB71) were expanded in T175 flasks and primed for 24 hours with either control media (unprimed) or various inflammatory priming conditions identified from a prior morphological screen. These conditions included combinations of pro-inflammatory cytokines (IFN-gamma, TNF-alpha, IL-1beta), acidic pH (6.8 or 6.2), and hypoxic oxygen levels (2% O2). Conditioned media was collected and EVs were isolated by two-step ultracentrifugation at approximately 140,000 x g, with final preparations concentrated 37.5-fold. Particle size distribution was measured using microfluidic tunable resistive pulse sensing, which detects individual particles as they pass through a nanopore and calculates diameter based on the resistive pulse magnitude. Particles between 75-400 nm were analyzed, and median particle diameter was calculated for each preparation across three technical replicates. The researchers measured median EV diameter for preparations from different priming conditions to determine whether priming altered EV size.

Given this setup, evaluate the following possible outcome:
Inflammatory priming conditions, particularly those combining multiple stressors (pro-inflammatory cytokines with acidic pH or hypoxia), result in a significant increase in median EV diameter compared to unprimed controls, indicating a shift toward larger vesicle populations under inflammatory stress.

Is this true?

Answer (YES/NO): NO